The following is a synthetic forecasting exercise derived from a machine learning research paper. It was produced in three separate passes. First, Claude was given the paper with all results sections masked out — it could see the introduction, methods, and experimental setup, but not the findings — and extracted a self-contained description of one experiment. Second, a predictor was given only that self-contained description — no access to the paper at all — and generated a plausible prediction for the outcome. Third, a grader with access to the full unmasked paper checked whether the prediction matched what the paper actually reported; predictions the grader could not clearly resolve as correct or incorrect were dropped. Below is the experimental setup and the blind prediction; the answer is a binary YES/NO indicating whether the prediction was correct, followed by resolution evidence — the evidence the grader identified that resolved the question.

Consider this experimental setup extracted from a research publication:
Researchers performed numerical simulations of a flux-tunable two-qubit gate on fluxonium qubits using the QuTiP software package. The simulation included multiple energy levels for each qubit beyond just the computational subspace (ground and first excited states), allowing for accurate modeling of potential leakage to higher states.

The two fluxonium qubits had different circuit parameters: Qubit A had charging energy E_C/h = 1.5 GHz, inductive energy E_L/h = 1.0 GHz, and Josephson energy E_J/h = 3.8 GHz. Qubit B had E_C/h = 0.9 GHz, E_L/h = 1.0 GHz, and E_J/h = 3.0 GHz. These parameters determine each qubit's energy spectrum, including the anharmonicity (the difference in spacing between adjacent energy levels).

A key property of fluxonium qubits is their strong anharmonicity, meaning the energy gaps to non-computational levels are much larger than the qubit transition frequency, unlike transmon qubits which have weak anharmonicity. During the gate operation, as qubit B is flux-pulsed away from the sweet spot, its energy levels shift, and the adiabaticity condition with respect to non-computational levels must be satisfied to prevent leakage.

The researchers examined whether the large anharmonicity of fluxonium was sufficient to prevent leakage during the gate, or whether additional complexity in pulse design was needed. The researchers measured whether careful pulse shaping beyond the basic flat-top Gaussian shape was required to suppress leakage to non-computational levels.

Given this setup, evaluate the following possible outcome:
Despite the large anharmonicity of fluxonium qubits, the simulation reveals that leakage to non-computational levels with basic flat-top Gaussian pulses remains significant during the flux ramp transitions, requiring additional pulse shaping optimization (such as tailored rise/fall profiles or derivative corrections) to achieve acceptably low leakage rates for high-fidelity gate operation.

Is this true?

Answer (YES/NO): NO